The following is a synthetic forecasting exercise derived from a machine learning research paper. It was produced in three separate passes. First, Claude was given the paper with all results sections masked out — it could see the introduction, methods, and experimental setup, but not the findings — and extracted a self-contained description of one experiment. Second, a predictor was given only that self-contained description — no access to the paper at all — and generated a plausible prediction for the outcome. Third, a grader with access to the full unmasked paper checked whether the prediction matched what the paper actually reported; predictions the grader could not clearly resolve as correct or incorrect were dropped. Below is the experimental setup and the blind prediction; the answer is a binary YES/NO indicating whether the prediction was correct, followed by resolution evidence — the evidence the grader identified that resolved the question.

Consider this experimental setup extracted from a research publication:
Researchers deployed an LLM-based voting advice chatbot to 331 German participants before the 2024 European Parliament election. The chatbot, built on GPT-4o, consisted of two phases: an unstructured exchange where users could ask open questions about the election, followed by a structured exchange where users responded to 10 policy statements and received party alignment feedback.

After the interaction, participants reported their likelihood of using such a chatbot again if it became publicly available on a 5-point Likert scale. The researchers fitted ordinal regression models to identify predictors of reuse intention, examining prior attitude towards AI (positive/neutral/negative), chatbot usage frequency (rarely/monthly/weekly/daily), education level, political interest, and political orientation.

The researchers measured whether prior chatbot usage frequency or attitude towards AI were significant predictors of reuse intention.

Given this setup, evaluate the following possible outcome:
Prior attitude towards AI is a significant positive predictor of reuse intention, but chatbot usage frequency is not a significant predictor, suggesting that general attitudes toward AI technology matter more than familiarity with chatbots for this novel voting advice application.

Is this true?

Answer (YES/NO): NO